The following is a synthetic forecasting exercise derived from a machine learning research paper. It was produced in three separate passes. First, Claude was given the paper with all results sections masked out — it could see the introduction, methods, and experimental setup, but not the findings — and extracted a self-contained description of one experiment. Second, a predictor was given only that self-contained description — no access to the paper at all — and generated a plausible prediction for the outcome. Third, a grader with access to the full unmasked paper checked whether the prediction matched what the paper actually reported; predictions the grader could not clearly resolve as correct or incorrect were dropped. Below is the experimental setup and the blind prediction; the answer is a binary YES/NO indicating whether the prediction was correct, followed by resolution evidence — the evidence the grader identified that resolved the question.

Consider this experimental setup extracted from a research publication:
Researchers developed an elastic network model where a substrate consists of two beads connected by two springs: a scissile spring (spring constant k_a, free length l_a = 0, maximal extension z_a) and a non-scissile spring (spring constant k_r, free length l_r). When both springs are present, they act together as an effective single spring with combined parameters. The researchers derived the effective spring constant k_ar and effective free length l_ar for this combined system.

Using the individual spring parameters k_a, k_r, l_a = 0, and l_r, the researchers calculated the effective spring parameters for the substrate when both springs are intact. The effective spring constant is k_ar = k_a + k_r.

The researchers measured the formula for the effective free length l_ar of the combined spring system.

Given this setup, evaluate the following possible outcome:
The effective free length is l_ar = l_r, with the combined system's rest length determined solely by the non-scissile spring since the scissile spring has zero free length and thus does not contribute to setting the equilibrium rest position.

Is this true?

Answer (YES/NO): NO